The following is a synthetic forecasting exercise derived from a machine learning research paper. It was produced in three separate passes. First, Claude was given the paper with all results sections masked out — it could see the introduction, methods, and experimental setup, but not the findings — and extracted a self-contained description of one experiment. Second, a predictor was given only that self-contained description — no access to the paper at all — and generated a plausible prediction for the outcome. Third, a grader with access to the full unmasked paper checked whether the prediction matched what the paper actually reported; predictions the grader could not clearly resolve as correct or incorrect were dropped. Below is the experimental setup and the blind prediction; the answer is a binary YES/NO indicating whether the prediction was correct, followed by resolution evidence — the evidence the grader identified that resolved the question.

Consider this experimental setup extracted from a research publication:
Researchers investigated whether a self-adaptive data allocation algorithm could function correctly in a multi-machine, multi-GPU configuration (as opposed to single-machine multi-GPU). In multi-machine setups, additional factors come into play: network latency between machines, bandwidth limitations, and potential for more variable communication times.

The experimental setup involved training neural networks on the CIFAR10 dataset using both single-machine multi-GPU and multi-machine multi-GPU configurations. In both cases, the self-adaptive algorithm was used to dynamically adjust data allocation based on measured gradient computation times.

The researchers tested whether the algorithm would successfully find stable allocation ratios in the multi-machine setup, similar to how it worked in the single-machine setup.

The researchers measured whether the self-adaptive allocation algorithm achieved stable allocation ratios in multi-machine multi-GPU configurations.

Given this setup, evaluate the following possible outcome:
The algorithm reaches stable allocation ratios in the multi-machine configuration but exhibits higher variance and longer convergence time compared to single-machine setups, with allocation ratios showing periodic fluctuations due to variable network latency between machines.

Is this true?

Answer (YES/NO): NO